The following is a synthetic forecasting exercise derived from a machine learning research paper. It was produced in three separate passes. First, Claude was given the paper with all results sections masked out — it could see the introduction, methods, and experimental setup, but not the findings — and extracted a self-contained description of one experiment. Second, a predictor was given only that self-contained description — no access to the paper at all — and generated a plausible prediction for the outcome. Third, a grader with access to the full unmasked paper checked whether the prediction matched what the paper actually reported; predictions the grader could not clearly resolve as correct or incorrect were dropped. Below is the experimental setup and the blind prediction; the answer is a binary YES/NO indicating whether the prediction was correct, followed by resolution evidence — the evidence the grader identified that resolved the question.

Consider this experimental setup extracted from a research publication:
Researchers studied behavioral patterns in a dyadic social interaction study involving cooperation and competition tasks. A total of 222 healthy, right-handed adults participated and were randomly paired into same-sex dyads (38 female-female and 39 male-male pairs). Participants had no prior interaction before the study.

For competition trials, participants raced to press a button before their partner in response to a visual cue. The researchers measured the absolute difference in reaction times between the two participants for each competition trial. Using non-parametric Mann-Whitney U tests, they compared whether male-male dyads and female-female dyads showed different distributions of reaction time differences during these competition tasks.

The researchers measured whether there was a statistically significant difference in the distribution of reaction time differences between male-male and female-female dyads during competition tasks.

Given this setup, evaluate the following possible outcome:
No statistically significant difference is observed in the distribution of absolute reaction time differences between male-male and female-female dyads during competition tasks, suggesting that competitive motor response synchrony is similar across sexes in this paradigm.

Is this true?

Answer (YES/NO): YES